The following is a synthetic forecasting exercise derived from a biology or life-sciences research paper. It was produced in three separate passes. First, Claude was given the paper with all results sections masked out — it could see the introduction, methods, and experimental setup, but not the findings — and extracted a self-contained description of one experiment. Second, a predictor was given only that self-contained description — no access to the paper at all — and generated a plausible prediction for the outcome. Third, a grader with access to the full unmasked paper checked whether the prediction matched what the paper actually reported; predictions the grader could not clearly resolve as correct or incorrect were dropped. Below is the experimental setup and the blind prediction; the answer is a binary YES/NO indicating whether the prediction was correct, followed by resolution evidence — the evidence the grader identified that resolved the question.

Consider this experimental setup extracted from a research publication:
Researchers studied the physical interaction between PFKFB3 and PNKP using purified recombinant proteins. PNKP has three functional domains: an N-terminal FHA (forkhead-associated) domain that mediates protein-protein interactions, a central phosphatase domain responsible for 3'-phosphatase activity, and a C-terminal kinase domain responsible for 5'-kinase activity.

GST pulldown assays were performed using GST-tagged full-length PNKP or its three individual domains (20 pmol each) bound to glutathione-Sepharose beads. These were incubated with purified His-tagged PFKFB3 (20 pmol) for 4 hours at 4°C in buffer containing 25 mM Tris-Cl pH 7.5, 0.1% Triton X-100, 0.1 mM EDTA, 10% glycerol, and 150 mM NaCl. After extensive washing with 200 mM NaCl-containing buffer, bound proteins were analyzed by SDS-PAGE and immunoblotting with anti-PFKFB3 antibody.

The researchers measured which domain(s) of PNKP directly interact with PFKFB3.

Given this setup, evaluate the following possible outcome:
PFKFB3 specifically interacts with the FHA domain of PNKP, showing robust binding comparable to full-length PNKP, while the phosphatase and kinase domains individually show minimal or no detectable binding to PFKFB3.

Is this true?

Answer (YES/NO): YES